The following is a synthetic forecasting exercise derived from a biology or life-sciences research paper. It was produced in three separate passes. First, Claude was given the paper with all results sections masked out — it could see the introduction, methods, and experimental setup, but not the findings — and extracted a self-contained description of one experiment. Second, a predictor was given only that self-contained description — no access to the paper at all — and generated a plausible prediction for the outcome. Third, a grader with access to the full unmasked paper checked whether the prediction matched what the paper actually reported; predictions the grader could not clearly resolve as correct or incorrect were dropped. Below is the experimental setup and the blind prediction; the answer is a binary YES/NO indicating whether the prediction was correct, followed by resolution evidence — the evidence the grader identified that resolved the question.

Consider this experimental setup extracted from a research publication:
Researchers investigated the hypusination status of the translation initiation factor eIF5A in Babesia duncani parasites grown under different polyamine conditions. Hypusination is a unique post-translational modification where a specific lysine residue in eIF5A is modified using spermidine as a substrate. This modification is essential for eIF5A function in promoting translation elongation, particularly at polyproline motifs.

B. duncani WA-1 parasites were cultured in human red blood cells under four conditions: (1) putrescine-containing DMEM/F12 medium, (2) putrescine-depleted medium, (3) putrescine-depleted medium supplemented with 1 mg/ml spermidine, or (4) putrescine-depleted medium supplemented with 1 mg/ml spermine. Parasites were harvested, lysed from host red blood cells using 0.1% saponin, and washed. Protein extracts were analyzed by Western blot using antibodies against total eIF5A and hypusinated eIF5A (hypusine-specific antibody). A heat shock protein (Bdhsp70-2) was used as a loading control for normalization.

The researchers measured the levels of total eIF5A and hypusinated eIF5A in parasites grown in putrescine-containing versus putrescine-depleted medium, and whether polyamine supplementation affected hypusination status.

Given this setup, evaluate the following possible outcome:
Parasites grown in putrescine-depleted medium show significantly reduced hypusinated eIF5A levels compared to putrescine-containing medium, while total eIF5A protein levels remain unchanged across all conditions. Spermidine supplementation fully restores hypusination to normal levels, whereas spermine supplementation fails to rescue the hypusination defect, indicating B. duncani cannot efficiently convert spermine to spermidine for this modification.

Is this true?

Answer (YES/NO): NO